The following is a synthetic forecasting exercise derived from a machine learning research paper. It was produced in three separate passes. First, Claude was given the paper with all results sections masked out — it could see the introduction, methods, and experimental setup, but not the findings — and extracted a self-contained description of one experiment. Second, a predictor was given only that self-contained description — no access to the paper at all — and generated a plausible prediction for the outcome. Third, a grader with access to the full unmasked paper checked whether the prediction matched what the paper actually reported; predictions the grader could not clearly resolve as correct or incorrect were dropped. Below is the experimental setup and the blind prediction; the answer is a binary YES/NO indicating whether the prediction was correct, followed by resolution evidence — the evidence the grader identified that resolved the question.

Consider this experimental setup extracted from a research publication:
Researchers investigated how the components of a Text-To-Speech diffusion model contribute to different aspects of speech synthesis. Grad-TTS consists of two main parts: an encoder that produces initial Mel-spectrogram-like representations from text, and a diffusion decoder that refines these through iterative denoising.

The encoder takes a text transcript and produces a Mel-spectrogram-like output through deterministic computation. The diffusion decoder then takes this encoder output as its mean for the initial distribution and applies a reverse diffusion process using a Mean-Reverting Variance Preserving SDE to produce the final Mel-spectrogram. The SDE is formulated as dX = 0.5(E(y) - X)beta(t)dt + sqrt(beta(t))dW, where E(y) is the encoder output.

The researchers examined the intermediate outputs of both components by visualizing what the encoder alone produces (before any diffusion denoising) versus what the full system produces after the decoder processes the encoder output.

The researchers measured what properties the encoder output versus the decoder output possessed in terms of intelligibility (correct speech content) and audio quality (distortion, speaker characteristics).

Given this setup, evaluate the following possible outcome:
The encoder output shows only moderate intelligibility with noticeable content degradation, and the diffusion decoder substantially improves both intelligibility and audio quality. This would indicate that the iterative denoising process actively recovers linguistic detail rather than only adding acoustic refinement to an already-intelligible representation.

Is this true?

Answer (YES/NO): NO